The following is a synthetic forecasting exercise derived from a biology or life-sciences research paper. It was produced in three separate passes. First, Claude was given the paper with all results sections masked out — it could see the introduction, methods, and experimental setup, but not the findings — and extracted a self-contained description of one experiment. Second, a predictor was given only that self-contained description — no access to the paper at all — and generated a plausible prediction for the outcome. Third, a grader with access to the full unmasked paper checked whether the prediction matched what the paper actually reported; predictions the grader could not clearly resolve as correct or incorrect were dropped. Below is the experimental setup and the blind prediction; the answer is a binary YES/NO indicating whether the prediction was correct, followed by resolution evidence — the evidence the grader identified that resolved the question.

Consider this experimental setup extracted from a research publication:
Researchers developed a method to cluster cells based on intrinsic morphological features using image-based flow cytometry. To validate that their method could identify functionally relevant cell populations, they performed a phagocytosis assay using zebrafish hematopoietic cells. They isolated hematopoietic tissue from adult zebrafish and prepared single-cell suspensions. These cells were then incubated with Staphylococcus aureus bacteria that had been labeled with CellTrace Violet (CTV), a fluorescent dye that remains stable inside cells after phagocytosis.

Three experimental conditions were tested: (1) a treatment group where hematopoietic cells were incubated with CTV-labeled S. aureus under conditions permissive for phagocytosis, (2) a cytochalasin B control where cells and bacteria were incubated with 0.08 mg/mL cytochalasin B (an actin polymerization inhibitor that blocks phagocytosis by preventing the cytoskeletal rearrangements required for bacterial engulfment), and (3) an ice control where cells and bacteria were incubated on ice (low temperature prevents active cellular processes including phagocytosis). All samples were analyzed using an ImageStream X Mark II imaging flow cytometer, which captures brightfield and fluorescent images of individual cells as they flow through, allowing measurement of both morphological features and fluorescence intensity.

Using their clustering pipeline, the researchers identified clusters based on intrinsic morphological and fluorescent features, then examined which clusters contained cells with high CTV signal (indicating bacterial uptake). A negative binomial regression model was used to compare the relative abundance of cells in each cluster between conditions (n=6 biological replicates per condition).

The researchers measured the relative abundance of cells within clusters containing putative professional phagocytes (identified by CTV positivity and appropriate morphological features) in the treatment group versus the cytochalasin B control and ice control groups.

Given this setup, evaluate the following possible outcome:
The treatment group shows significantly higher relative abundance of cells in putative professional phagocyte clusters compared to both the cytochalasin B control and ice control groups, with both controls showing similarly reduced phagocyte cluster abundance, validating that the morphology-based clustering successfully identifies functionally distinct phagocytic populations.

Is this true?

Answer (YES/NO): NO